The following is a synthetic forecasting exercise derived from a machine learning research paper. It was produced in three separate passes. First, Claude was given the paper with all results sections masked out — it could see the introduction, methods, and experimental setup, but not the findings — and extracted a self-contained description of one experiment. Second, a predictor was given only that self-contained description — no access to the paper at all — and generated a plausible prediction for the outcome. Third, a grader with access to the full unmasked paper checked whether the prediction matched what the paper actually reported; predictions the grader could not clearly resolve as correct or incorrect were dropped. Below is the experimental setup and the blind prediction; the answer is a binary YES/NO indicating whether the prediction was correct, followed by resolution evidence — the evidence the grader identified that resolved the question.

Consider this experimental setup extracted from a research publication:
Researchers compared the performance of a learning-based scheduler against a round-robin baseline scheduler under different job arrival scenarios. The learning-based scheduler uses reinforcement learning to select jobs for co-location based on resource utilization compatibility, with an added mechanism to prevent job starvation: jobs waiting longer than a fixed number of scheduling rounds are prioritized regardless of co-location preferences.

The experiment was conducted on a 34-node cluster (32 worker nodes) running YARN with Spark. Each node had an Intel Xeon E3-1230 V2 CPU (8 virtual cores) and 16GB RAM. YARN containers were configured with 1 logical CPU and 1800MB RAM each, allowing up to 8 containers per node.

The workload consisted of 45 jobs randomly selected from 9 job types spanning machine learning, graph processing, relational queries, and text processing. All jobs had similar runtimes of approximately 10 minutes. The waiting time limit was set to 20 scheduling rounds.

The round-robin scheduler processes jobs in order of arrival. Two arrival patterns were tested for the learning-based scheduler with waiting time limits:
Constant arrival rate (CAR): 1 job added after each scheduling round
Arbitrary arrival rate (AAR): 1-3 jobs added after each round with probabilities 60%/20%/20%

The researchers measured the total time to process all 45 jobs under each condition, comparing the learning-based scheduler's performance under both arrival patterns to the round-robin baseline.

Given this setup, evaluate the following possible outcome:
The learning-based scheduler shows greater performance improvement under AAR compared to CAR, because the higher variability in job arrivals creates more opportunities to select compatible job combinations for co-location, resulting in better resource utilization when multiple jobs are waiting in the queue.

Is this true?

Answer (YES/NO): NO